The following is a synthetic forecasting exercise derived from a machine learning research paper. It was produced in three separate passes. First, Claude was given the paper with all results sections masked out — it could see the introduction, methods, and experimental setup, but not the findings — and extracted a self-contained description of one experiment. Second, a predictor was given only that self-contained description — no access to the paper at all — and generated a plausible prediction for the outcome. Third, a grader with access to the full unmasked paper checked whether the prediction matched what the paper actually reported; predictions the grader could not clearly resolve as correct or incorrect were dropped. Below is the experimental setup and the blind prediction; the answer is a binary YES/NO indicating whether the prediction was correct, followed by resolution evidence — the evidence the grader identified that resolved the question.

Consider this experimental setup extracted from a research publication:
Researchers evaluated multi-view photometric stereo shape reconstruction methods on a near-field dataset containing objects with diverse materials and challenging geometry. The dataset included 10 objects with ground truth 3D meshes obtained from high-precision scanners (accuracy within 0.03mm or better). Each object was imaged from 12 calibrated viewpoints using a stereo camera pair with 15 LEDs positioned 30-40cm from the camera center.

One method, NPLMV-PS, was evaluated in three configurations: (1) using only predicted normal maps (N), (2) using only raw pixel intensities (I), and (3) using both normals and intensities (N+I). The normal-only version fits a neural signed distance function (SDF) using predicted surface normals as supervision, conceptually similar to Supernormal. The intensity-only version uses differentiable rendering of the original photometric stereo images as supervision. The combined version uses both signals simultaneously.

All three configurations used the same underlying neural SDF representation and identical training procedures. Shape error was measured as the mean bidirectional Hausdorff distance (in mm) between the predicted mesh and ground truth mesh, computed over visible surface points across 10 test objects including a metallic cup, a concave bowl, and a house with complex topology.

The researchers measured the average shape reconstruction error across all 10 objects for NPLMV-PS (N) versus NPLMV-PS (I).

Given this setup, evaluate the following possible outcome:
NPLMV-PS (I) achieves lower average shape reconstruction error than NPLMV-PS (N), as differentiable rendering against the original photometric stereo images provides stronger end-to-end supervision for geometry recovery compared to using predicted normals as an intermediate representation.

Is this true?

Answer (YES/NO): NO